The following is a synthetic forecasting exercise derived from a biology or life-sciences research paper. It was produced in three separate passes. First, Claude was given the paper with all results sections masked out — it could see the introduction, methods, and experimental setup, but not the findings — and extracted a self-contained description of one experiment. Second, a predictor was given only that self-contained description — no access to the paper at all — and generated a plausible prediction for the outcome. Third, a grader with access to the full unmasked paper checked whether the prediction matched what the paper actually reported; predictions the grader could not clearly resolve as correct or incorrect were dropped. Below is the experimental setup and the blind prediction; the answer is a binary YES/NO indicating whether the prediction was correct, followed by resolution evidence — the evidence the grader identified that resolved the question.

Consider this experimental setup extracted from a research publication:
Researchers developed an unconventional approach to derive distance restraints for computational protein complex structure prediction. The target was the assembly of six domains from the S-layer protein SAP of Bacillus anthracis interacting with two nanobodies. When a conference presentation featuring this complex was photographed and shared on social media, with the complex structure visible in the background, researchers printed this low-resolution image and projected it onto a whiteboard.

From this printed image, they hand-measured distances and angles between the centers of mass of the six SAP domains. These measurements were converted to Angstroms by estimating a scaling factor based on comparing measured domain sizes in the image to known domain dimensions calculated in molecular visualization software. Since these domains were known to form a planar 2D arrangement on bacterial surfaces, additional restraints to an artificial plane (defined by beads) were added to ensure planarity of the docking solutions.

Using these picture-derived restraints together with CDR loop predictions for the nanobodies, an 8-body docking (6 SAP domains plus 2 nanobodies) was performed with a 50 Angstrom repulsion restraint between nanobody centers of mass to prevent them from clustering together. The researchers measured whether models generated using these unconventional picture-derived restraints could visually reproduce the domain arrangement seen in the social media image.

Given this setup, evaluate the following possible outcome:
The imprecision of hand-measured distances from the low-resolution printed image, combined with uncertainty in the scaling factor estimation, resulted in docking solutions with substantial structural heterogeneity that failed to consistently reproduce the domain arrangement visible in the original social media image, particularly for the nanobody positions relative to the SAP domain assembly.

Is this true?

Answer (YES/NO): NO